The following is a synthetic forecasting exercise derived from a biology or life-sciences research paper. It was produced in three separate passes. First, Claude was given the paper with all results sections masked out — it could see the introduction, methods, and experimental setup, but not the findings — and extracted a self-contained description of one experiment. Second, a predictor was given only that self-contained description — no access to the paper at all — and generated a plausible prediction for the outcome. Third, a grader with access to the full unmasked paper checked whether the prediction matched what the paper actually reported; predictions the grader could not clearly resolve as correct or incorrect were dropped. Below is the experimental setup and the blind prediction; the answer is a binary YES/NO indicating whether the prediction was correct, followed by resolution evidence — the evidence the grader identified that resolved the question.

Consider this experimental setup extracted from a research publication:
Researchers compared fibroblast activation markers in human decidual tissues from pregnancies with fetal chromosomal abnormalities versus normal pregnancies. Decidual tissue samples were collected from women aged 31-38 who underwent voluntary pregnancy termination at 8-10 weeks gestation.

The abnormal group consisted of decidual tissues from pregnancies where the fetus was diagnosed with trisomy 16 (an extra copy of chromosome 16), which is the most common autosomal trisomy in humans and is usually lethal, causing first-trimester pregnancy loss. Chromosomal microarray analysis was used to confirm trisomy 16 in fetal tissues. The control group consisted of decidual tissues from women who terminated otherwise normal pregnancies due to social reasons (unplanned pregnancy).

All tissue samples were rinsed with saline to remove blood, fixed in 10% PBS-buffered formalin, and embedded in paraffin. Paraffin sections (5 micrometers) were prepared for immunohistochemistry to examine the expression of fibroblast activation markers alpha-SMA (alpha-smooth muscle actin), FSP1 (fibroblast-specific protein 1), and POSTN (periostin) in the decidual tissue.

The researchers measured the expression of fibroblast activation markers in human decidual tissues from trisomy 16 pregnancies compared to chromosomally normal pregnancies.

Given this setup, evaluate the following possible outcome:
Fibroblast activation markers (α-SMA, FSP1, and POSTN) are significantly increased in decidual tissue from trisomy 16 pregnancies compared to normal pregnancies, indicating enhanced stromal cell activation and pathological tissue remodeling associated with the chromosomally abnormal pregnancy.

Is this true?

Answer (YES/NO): NO